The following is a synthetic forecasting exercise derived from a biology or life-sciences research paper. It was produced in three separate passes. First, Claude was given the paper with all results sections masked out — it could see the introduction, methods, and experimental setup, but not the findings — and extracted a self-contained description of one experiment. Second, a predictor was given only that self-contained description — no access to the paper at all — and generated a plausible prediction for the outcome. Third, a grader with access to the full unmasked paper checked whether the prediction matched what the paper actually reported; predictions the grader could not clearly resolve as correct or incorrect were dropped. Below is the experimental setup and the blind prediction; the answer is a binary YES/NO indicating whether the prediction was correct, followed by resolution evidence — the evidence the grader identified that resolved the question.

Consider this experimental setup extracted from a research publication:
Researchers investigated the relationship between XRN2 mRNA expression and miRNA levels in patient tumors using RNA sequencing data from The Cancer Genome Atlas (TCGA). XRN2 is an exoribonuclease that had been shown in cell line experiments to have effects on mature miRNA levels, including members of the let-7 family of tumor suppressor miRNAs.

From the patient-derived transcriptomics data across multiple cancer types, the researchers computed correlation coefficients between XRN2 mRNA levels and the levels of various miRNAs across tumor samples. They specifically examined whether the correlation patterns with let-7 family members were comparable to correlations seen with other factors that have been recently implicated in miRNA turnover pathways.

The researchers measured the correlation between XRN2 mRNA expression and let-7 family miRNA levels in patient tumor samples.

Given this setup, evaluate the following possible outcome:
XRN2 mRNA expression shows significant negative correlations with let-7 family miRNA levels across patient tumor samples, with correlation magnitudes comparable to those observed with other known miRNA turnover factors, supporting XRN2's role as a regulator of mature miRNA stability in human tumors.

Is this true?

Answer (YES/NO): YES